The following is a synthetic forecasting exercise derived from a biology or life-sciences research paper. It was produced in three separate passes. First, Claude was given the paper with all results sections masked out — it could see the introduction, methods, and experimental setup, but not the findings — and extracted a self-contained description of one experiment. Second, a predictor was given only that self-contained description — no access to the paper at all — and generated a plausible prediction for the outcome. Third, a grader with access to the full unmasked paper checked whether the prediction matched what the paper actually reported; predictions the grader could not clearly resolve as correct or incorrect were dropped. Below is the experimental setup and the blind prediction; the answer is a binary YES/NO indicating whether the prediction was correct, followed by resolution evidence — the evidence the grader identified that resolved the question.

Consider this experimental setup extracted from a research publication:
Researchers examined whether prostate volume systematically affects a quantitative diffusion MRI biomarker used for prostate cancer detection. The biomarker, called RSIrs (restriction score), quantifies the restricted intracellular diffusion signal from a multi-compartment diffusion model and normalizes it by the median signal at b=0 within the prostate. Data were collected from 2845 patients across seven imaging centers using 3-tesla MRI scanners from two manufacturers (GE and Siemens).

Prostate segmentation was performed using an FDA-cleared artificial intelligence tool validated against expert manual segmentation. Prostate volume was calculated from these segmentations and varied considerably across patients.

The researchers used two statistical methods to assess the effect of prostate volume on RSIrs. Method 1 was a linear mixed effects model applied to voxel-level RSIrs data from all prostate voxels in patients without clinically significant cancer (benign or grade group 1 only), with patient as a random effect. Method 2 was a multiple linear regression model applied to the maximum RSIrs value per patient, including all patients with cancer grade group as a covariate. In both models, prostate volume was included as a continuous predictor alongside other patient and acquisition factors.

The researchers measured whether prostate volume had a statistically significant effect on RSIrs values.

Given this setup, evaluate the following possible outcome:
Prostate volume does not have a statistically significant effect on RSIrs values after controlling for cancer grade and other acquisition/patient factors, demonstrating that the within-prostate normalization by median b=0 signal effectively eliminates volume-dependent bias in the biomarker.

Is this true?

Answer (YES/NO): NO